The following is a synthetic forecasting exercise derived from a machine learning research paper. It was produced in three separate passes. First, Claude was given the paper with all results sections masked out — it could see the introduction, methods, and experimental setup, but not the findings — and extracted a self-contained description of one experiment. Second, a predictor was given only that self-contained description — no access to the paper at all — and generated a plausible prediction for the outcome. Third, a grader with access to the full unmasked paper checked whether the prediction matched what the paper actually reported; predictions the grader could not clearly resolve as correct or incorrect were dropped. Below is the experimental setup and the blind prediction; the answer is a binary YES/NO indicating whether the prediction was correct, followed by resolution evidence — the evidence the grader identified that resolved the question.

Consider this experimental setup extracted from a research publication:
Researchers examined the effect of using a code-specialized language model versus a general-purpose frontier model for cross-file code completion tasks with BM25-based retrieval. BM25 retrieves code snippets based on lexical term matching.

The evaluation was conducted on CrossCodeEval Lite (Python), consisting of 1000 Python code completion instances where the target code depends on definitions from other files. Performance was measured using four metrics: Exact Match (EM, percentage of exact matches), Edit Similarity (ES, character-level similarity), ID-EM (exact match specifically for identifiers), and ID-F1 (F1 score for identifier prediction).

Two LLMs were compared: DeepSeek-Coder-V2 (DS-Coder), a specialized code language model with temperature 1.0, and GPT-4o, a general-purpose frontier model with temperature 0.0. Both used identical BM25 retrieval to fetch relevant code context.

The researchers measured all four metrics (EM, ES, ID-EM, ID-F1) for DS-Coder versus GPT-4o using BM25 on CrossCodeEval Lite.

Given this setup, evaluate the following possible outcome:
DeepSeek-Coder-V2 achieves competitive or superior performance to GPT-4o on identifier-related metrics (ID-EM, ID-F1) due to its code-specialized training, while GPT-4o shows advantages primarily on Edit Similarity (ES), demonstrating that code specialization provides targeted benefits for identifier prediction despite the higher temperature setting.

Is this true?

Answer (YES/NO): NO